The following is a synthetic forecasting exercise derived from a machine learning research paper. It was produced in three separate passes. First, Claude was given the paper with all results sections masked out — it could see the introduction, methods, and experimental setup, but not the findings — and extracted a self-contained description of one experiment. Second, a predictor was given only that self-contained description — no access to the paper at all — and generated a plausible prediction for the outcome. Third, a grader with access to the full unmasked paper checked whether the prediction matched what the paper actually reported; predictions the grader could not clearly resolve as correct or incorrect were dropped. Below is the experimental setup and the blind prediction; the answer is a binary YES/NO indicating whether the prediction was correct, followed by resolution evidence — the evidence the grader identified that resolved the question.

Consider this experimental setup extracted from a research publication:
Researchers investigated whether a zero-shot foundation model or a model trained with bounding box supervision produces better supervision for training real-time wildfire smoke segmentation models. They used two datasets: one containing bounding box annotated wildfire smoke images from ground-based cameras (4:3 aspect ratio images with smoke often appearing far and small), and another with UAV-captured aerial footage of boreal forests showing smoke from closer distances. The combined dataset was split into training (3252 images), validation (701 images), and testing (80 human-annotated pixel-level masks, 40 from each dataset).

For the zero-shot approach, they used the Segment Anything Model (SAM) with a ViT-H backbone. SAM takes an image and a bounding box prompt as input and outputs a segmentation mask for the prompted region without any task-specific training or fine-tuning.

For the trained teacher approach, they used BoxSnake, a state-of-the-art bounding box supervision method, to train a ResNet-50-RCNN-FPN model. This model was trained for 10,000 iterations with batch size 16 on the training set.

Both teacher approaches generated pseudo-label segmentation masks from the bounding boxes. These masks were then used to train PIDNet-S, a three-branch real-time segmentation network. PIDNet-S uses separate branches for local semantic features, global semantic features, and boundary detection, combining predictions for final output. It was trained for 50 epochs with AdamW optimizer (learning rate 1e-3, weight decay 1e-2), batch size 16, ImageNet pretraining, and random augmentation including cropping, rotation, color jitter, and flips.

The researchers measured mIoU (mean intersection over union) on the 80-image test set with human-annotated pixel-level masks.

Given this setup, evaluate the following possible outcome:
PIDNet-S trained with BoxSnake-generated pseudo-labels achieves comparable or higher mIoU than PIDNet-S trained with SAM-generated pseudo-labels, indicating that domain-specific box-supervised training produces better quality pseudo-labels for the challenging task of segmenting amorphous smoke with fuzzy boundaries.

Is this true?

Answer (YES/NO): YES